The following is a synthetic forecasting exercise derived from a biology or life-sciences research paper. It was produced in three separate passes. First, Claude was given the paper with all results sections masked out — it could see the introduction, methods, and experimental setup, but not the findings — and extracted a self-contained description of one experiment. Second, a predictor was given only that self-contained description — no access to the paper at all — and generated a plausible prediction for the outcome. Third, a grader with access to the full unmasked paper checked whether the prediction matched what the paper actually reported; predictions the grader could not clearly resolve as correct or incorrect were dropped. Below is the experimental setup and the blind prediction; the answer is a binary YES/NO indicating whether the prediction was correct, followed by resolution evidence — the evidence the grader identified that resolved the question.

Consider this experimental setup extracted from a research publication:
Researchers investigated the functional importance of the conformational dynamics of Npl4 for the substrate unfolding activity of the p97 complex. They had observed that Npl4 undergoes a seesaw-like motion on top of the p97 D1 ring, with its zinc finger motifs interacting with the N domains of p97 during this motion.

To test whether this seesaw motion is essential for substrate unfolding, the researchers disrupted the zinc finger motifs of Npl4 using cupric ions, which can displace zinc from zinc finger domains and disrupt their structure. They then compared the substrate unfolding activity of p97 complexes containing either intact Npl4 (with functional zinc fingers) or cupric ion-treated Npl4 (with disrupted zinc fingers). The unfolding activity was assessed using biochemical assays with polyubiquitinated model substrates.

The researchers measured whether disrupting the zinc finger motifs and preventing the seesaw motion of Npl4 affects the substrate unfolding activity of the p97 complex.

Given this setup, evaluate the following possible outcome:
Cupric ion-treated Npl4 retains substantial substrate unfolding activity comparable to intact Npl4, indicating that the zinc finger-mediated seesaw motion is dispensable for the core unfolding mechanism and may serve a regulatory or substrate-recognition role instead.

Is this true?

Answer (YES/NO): NO